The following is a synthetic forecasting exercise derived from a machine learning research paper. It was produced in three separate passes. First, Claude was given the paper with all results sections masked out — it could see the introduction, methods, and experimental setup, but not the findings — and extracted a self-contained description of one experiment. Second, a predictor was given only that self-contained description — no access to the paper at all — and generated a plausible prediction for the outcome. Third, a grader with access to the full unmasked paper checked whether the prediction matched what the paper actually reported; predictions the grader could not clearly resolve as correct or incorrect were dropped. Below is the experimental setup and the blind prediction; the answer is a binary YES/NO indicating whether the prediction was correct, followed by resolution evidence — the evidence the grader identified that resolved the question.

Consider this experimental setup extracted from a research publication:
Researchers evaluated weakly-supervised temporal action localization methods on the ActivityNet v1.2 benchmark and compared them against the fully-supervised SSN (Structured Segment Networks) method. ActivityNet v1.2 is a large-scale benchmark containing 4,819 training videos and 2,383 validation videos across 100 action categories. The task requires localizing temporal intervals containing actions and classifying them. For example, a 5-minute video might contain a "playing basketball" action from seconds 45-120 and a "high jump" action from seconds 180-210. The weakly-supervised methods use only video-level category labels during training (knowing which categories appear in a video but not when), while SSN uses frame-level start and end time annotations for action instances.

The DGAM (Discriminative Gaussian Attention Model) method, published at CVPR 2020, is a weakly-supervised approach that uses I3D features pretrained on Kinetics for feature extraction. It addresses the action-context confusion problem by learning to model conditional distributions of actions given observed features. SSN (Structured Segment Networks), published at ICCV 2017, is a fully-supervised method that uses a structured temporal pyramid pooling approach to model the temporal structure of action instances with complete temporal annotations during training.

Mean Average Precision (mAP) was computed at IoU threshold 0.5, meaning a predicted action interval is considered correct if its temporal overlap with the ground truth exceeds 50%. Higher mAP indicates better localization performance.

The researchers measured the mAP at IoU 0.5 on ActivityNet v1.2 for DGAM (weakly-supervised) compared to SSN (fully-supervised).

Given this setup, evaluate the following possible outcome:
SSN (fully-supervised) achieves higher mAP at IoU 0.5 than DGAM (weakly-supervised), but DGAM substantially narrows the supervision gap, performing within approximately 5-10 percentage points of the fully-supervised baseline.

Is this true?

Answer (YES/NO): NO